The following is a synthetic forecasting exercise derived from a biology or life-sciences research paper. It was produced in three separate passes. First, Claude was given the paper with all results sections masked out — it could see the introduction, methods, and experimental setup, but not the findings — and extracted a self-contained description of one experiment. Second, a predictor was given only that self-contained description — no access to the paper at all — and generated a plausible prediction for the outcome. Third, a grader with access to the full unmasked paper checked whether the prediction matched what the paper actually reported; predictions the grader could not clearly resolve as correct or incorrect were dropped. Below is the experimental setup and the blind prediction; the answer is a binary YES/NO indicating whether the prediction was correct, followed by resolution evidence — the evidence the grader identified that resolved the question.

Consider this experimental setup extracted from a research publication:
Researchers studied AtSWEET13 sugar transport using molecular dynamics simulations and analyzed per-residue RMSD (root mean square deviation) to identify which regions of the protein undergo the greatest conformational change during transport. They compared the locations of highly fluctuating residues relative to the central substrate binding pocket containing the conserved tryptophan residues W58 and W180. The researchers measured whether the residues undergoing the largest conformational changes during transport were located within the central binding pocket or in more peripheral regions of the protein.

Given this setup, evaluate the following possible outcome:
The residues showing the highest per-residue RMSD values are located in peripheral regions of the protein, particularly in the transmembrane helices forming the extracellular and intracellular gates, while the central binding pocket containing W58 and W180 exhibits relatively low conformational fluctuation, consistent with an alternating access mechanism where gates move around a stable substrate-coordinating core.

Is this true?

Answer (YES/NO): NO